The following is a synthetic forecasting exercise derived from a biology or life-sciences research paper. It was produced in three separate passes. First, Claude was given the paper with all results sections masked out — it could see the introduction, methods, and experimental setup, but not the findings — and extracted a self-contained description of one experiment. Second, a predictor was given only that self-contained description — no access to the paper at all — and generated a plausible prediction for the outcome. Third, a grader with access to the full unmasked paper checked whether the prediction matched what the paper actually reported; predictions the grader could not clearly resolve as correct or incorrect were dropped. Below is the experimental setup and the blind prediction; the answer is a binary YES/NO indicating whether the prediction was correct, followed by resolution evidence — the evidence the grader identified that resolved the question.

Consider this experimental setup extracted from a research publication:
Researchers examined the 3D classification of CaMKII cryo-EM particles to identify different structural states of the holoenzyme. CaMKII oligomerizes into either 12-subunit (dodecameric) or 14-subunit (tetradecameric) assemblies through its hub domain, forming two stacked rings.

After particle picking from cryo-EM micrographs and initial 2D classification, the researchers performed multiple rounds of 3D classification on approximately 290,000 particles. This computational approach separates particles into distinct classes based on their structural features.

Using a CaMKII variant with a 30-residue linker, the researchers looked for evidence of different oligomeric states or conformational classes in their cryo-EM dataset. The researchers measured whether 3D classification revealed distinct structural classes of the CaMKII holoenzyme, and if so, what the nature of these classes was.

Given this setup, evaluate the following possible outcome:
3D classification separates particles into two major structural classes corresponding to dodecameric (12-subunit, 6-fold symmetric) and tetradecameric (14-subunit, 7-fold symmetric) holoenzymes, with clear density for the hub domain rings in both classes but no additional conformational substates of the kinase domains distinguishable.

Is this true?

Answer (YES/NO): NO